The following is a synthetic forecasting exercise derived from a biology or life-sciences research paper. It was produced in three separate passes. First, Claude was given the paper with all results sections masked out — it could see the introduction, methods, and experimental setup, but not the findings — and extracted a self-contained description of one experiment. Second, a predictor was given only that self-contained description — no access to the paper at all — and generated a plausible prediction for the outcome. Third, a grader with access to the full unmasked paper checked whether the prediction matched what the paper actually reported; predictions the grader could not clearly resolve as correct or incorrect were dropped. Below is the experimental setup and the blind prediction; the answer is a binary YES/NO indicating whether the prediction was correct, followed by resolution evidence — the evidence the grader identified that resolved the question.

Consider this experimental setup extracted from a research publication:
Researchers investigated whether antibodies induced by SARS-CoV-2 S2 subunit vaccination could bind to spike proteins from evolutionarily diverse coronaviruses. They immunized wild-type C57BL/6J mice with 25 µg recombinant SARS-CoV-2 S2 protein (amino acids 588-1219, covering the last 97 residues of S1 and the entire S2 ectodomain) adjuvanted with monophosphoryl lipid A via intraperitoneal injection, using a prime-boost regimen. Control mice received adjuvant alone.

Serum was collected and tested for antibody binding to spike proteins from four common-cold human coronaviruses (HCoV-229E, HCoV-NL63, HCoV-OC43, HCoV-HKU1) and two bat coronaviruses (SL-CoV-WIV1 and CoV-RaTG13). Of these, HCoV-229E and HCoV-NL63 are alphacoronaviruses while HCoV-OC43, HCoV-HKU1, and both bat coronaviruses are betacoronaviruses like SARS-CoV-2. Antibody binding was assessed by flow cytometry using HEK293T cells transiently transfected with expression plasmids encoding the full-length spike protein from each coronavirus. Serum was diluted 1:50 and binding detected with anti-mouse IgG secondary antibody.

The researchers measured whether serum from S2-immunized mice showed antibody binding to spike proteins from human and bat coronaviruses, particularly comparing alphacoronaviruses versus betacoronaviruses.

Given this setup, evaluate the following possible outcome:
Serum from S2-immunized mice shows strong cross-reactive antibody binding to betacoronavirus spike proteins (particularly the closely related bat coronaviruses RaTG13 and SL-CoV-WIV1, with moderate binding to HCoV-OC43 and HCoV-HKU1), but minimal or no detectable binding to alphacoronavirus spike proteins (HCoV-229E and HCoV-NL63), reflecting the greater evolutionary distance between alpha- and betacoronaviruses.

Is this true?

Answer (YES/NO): NO